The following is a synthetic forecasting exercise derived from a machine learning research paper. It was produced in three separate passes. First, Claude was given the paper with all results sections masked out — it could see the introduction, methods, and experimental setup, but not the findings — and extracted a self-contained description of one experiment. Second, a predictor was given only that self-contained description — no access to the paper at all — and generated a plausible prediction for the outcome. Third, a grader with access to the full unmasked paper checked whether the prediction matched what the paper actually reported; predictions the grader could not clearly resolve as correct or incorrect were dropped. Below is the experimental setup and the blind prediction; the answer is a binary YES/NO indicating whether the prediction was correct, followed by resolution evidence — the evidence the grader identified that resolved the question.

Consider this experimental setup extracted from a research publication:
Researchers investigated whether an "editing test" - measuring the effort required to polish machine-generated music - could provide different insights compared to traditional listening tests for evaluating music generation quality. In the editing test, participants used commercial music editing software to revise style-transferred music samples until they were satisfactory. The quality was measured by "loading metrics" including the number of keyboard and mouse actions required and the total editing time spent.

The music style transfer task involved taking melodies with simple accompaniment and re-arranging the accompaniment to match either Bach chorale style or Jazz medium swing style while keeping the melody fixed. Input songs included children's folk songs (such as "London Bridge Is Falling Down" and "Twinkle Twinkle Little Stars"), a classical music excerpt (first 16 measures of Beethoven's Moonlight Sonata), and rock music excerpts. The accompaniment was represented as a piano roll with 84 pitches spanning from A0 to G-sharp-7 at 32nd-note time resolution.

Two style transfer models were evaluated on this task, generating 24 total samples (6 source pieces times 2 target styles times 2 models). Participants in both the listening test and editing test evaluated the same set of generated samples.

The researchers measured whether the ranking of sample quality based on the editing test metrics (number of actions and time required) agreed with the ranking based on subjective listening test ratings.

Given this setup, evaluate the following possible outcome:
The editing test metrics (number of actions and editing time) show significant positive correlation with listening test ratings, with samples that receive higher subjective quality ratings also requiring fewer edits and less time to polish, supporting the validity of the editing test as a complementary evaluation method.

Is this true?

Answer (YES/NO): NO